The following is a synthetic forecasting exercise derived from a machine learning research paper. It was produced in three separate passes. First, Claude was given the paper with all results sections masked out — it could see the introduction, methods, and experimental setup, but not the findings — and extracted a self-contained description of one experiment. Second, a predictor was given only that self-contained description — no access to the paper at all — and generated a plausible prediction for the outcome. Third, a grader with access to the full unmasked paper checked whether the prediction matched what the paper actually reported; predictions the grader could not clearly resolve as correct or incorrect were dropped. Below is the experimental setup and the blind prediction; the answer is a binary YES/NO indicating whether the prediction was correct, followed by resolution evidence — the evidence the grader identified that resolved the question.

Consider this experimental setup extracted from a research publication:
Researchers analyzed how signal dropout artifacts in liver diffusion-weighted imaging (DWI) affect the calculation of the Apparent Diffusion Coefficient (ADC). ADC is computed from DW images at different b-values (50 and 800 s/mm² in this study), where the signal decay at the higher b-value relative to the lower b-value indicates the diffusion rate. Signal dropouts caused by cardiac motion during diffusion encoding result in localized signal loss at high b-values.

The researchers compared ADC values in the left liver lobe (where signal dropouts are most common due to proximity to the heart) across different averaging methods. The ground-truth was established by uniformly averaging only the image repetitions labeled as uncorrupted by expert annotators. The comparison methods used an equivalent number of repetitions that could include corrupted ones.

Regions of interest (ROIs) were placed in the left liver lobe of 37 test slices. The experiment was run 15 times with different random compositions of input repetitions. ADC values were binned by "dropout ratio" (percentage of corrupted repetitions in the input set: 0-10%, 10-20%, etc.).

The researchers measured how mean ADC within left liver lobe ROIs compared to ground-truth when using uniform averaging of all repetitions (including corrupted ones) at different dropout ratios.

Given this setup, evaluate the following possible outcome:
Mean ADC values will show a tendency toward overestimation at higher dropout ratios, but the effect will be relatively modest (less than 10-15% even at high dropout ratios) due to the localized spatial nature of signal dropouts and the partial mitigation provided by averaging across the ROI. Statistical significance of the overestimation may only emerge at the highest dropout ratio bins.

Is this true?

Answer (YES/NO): NO